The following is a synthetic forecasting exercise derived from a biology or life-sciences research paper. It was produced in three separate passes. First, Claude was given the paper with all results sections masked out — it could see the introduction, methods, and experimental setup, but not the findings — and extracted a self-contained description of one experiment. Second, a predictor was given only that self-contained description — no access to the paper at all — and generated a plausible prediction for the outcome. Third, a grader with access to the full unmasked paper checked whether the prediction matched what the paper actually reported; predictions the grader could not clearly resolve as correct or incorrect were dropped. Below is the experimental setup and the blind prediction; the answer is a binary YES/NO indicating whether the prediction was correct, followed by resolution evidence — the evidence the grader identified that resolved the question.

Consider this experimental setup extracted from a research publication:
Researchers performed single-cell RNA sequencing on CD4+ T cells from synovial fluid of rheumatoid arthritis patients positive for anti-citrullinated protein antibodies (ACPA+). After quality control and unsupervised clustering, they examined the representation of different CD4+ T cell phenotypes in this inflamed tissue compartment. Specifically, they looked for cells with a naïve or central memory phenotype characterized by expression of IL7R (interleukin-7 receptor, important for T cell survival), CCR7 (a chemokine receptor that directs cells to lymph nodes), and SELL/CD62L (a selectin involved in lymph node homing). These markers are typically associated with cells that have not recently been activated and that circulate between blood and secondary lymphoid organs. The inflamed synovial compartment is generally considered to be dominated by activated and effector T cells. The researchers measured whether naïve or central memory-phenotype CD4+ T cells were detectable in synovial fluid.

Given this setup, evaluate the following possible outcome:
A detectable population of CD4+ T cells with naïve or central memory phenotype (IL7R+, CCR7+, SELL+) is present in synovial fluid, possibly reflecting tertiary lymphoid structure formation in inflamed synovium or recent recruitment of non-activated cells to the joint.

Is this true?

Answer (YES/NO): YES